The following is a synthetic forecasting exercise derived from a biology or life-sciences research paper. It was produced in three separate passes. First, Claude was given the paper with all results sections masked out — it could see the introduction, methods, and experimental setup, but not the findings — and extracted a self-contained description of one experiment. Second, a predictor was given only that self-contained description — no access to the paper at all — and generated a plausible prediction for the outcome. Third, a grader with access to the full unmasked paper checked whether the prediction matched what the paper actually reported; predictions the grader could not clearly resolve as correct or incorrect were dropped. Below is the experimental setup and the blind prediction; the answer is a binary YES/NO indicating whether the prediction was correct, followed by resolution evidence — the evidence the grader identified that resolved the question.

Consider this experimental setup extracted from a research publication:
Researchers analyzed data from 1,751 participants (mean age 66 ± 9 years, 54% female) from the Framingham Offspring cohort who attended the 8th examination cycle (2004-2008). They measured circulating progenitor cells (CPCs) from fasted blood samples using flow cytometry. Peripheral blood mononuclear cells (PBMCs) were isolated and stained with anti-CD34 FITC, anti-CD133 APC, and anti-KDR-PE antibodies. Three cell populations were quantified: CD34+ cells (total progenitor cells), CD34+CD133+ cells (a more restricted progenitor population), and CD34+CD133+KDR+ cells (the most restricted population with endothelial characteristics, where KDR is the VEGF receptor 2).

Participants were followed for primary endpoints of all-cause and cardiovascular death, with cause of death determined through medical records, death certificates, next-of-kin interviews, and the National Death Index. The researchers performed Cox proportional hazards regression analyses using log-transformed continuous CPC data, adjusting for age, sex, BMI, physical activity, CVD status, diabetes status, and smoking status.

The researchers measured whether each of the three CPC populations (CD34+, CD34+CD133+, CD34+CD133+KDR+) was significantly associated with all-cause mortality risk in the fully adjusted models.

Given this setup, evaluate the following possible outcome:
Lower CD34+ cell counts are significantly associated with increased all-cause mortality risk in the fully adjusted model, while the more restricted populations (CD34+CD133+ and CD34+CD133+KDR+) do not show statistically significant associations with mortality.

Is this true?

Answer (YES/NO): YES